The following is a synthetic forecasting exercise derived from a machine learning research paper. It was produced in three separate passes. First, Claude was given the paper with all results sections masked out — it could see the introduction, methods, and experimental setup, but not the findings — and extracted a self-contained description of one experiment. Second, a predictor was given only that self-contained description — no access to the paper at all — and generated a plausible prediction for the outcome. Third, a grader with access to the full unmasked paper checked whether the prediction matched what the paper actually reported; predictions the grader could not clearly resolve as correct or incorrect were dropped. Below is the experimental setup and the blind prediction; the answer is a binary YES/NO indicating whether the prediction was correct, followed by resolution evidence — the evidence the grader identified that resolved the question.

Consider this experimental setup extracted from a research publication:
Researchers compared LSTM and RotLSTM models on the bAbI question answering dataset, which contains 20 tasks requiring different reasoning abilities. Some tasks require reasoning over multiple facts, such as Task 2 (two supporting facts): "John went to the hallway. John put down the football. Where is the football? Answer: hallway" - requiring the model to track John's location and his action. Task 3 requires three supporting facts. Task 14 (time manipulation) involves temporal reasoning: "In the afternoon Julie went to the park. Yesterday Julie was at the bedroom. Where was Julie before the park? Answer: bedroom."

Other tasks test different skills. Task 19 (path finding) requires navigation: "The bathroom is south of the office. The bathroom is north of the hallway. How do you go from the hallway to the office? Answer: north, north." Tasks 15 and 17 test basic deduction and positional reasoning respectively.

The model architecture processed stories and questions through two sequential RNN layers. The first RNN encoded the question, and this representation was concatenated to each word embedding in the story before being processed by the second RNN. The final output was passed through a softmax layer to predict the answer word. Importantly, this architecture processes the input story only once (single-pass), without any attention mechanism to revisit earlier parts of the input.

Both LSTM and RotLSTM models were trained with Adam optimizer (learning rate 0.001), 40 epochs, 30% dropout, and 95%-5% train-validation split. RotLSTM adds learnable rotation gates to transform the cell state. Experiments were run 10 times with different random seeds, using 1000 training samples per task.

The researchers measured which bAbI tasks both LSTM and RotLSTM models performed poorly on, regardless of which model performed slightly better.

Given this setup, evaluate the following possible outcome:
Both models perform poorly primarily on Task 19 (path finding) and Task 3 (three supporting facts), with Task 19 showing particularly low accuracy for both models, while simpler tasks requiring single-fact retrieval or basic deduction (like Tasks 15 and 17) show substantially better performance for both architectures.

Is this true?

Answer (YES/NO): NO